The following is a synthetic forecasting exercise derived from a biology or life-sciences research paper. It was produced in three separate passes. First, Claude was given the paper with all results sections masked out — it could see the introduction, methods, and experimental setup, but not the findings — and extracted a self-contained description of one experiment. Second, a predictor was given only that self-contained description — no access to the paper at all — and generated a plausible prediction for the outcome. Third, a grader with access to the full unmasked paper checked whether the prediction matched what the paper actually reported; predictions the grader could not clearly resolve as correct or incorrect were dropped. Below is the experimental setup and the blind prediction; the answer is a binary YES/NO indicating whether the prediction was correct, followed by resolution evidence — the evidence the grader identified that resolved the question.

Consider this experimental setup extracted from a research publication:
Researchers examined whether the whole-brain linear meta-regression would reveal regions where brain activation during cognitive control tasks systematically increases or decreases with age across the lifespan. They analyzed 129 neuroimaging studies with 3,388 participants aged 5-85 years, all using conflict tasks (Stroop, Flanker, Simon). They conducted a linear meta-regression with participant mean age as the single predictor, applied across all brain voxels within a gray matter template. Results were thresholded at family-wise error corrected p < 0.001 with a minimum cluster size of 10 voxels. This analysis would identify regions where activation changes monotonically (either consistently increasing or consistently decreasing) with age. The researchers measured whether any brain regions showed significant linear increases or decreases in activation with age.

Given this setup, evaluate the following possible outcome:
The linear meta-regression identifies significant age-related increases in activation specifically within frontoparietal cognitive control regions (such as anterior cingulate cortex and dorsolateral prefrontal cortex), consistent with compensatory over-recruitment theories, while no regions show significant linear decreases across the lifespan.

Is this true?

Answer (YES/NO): NO